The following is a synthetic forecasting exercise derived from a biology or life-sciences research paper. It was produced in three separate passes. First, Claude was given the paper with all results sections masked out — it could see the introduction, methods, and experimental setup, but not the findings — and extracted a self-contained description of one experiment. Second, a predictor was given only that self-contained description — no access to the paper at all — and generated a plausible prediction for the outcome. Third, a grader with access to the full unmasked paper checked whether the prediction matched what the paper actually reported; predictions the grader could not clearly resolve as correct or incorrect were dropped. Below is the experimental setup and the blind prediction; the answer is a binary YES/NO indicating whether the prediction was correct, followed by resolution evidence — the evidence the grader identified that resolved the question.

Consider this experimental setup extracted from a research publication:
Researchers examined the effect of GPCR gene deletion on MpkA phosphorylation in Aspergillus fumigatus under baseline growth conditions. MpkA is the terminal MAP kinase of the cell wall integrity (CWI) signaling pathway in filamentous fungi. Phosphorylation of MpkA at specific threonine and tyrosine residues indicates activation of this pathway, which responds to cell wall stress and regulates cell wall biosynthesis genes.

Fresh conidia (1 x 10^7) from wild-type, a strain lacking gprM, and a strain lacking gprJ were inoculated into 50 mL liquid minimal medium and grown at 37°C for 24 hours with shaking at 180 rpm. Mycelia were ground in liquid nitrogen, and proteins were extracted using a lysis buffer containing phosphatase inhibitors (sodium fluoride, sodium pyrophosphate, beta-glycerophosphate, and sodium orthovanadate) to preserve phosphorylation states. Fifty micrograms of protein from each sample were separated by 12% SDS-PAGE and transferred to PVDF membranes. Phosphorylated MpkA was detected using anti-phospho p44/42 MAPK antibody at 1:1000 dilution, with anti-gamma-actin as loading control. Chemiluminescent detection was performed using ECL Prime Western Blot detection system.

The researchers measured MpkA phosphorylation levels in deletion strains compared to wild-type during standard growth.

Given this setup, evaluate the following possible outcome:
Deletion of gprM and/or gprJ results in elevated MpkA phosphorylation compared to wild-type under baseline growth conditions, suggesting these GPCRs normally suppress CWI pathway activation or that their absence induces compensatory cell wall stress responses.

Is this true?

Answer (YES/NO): YES